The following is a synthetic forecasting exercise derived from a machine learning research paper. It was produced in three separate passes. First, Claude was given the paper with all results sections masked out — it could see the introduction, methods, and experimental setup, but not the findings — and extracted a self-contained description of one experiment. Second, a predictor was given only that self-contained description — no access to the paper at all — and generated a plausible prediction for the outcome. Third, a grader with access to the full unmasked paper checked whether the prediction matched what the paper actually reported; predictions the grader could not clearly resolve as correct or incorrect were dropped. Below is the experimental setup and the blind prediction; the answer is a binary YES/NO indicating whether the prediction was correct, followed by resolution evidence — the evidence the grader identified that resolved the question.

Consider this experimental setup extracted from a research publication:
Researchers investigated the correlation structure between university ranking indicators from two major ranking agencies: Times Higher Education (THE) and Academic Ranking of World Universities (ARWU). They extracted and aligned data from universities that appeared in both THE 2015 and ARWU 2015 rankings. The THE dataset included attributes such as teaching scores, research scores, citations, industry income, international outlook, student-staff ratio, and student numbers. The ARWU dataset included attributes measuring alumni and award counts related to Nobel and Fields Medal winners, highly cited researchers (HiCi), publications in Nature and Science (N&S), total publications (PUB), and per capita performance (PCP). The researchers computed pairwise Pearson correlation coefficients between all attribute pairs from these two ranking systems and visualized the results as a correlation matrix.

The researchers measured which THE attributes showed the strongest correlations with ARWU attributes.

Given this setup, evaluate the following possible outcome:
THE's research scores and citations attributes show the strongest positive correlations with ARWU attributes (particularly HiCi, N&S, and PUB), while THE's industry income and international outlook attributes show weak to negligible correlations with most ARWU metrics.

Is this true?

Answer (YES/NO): NO